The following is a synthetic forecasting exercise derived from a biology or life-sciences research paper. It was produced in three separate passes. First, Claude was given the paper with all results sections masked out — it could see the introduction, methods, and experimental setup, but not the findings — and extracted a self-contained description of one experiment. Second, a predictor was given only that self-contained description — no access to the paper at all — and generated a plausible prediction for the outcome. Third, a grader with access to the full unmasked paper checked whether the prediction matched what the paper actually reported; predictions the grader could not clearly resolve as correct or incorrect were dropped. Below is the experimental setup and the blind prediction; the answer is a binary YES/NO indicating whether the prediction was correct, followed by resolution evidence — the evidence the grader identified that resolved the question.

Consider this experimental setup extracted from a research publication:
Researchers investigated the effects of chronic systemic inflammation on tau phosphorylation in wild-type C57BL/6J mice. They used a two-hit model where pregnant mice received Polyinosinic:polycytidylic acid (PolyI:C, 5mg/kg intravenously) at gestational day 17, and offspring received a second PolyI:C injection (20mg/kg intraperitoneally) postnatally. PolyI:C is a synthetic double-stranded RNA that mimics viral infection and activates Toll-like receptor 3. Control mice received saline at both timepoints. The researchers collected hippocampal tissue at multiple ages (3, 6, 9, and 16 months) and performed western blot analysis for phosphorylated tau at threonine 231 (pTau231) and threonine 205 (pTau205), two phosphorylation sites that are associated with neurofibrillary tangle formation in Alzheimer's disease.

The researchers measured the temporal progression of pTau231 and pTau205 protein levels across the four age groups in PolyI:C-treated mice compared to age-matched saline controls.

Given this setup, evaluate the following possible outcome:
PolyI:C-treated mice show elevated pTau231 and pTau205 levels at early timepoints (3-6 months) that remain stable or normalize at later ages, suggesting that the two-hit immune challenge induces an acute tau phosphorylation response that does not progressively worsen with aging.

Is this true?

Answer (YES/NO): NO